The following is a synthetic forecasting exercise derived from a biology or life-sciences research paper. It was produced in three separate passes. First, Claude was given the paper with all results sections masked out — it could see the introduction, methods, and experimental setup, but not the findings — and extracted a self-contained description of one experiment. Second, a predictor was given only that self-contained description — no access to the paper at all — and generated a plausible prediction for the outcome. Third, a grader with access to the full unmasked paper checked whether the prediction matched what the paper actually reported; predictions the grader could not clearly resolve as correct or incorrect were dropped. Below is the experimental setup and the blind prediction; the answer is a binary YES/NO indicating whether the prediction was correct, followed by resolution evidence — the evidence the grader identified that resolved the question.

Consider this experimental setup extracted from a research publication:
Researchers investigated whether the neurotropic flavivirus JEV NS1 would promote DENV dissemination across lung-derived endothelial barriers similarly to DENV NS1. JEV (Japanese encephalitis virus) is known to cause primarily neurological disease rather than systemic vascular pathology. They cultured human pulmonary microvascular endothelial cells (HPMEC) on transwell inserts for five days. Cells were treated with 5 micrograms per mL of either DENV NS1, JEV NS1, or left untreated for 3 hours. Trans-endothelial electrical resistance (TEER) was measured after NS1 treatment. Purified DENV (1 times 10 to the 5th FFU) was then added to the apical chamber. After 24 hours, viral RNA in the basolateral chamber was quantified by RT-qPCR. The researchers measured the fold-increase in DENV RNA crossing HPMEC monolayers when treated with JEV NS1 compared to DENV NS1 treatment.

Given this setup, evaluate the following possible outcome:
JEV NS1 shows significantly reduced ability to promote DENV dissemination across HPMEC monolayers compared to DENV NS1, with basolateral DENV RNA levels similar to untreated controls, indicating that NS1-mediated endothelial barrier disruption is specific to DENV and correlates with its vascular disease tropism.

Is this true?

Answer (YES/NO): YES